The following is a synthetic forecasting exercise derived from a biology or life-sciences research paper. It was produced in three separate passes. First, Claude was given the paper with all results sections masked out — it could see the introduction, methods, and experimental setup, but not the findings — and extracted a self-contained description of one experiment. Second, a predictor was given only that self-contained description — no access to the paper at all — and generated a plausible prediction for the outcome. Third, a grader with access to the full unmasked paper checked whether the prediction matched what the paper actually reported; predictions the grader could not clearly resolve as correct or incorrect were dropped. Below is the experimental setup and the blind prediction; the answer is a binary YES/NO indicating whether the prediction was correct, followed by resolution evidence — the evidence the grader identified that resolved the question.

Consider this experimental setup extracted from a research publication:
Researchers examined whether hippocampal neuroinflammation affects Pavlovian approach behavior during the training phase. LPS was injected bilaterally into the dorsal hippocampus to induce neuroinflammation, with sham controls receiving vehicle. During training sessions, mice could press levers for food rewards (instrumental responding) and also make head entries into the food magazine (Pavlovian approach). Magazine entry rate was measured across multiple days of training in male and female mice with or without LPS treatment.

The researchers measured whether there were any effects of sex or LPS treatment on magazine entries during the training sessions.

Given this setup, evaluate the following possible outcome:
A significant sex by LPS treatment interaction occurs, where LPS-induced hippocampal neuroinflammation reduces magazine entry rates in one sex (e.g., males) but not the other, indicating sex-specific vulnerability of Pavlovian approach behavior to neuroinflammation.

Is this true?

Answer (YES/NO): NO